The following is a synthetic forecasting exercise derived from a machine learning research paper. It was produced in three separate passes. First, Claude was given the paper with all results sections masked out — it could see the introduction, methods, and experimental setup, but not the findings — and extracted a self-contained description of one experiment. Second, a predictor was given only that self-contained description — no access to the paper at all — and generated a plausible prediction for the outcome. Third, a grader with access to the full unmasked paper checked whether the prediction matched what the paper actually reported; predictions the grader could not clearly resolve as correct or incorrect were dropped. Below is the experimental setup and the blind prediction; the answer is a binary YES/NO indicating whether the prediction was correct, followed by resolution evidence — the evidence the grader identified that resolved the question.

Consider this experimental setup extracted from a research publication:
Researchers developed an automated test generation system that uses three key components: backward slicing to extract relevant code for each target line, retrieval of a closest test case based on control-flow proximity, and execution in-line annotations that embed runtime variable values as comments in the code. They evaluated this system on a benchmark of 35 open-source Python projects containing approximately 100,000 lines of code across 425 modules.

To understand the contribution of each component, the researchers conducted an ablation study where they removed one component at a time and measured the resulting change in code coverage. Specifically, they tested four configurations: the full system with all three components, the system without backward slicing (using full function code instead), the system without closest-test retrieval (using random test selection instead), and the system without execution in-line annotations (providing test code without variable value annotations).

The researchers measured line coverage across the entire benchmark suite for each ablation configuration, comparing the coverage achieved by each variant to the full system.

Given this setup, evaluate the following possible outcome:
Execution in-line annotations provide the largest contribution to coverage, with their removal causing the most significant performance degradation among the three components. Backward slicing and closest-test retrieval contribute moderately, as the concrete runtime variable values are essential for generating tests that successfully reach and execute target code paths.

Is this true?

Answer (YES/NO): NO